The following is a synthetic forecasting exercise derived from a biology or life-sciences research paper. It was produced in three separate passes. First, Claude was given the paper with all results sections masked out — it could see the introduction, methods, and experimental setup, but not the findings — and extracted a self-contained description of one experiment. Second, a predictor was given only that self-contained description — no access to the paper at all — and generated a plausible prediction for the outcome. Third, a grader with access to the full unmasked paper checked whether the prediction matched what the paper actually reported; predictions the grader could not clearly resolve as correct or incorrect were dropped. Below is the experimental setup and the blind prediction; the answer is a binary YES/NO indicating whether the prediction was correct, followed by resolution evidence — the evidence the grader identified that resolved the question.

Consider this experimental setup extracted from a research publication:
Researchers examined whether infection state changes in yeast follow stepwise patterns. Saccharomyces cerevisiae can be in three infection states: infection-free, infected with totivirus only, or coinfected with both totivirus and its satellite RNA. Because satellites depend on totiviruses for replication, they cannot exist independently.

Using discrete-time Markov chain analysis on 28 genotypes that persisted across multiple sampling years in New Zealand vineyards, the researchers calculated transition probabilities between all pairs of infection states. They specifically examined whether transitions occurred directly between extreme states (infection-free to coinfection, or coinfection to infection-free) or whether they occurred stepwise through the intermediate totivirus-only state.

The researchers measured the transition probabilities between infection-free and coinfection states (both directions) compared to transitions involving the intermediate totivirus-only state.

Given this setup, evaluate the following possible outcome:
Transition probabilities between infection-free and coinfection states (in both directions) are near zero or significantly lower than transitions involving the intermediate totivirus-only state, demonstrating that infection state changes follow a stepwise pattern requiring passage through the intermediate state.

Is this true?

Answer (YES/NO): YES